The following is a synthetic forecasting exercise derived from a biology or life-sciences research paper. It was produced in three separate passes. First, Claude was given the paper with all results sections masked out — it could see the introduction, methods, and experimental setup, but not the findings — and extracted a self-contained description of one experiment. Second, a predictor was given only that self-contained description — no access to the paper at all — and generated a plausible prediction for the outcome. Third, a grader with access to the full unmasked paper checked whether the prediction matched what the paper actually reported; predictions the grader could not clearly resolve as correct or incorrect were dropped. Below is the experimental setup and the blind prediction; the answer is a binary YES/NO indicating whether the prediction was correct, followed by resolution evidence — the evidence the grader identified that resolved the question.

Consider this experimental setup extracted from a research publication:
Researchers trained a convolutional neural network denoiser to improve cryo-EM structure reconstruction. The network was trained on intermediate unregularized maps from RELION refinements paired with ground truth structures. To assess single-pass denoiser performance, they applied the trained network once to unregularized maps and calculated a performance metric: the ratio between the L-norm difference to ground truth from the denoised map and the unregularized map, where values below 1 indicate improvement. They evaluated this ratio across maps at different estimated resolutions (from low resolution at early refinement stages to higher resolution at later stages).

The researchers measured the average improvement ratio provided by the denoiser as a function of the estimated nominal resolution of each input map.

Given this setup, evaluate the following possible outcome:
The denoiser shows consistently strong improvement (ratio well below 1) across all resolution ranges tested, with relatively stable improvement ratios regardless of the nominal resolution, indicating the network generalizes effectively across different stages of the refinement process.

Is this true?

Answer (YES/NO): NO